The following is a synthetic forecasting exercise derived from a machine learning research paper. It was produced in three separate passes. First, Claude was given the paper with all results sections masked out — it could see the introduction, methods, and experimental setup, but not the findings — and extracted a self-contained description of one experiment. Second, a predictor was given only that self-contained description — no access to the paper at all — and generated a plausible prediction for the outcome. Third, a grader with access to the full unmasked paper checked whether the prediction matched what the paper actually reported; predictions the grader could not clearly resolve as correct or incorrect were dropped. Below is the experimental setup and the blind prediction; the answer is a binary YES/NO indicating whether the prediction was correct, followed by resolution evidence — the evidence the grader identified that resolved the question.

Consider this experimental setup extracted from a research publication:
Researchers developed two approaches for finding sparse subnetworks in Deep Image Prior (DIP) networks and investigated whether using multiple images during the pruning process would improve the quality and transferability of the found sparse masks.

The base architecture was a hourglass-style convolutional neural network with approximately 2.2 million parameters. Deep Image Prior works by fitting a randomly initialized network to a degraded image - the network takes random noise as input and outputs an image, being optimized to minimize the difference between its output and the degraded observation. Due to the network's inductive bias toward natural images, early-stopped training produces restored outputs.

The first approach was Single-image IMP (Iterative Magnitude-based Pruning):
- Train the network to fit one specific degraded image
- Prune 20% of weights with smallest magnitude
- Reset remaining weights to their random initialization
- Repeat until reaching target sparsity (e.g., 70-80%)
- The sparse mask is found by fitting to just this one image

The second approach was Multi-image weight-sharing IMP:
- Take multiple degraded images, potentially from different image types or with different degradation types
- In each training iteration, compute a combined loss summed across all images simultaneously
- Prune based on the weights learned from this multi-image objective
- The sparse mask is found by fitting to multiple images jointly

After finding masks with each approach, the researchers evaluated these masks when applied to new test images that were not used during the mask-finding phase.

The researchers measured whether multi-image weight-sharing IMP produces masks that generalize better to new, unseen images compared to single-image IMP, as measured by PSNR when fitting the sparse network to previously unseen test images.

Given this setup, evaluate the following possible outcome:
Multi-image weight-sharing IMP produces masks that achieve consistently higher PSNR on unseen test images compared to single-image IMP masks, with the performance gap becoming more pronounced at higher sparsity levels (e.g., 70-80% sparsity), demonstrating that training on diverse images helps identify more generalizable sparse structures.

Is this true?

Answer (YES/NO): NO